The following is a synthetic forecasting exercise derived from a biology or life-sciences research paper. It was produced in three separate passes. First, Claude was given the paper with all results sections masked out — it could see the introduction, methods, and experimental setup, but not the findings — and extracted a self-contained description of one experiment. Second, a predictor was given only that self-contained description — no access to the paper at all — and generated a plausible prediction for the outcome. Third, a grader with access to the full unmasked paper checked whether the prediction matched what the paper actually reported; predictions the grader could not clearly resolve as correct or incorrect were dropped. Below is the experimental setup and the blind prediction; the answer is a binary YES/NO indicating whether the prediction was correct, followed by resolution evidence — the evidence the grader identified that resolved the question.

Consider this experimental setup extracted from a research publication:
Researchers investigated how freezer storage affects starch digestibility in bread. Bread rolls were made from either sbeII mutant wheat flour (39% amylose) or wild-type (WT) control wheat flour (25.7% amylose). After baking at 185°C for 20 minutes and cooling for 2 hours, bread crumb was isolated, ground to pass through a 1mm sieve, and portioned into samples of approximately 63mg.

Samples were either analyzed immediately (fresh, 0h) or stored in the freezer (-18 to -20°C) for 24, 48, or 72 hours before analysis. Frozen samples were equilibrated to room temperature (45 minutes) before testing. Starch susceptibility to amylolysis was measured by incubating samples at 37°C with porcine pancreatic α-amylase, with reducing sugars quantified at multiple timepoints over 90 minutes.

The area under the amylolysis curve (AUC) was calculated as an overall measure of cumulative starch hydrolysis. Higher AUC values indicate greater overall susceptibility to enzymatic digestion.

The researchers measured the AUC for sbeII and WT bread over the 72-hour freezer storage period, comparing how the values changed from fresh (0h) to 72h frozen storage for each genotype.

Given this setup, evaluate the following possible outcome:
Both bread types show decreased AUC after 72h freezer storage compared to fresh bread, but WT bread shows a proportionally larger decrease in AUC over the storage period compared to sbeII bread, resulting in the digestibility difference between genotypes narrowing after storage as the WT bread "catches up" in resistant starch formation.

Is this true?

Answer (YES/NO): NO